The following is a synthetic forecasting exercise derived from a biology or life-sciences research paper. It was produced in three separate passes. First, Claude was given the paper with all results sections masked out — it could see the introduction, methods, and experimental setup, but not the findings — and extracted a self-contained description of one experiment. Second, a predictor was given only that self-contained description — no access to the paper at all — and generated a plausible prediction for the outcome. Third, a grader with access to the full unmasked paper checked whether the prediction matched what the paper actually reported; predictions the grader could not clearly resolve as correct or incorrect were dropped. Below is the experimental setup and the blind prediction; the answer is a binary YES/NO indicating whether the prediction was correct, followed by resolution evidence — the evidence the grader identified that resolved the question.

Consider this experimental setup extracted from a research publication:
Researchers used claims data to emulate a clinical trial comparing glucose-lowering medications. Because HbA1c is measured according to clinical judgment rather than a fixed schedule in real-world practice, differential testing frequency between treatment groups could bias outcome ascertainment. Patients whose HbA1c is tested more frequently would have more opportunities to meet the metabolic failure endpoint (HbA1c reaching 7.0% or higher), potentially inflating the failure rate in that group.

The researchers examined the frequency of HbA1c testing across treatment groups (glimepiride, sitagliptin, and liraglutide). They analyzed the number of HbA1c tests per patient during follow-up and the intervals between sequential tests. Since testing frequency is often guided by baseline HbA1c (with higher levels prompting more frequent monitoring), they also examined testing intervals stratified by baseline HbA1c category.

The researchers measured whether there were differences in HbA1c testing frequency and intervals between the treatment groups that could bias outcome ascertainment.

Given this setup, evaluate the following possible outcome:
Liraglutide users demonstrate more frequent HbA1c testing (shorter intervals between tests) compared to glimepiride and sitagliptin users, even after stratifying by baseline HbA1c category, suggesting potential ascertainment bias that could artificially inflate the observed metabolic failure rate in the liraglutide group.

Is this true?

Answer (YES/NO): NO